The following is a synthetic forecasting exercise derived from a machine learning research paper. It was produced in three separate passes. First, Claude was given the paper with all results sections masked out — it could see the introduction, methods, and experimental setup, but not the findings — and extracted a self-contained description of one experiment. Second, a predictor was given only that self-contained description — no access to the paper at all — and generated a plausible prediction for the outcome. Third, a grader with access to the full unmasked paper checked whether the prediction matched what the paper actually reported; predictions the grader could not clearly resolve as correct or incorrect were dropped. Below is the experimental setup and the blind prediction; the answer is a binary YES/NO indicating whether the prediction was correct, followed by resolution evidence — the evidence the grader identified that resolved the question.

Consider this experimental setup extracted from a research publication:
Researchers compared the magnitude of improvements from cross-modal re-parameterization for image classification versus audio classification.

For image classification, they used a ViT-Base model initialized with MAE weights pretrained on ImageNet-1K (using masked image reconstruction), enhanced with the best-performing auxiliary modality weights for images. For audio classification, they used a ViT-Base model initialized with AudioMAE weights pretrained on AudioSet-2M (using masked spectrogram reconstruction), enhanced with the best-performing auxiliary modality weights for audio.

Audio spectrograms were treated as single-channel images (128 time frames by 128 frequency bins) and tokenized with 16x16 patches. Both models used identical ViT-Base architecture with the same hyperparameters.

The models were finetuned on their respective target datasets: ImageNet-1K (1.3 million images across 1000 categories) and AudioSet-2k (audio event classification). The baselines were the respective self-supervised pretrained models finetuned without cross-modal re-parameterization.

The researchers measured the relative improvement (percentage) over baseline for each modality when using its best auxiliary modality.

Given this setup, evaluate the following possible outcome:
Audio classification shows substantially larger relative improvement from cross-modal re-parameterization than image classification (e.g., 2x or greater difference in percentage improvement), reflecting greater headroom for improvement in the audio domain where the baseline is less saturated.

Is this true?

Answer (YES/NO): NO